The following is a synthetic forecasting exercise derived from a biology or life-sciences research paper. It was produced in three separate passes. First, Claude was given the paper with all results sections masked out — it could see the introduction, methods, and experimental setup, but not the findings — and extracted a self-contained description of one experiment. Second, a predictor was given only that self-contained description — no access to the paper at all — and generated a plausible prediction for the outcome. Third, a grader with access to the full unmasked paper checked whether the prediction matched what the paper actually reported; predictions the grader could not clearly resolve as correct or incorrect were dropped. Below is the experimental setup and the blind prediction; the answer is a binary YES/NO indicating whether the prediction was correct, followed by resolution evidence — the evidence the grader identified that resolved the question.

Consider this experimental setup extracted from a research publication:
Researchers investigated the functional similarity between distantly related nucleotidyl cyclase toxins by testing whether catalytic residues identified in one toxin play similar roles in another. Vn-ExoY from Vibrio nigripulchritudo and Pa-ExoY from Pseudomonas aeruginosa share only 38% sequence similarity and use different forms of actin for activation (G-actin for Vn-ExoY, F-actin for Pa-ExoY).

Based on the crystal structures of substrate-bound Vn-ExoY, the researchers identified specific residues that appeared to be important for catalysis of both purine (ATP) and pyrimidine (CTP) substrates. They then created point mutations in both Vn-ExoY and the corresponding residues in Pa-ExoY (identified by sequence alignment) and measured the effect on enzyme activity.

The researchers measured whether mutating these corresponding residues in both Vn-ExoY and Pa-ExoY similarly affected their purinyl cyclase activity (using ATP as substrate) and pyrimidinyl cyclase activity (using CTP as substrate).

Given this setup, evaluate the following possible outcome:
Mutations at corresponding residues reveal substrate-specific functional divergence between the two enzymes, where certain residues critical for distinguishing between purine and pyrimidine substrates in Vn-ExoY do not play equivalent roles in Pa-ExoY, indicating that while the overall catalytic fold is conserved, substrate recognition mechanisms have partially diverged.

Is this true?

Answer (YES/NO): NO